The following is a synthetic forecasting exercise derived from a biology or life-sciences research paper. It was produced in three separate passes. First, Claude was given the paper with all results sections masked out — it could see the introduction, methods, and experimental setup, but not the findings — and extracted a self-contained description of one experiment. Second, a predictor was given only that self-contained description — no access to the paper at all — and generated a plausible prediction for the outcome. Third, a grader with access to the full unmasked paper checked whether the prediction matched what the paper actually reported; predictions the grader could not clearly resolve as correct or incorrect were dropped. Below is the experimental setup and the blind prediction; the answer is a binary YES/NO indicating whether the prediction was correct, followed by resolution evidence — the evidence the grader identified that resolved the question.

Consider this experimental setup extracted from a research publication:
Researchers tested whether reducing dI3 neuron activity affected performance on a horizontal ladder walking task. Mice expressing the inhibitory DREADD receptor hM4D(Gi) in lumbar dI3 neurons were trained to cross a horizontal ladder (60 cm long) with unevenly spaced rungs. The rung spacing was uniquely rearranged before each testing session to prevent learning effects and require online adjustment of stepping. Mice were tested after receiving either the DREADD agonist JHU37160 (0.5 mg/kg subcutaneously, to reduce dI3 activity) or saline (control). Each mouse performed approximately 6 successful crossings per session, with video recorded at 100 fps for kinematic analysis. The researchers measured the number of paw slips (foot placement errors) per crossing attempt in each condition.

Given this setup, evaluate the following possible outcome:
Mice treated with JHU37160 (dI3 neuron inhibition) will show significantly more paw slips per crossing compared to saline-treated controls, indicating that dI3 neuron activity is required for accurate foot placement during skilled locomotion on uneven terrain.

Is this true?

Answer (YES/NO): YES